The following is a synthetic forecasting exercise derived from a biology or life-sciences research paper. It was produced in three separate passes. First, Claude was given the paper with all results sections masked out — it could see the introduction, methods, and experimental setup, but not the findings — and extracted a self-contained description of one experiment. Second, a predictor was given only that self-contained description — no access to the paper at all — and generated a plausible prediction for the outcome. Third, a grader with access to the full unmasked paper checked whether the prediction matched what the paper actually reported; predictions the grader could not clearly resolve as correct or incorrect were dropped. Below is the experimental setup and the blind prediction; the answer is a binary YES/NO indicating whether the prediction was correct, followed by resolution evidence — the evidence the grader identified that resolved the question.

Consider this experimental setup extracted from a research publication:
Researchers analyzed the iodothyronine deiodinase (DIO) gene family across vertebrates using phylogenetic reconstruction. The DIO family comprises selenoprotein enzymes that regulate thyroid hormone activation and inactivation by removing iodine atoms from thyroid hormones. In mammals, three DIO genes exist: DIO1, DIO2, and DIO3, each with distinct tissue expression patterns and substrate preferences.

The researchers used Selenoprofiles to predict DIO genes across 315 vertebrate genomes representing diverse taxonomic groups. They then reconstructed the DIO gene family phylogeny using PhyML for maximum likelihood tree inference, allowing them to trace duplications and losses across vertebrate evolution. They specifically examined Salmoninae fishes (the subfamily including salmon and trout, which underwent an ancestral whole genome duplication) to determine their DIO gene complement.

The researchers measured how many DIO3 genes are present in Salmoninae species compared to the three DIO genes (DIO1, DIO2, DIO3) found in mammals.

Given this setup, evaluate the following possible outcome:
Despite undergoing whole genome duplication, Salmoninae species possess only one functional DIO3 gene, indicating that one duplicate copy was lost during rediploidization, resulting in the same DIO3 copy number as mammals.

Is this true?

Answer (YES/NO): NO